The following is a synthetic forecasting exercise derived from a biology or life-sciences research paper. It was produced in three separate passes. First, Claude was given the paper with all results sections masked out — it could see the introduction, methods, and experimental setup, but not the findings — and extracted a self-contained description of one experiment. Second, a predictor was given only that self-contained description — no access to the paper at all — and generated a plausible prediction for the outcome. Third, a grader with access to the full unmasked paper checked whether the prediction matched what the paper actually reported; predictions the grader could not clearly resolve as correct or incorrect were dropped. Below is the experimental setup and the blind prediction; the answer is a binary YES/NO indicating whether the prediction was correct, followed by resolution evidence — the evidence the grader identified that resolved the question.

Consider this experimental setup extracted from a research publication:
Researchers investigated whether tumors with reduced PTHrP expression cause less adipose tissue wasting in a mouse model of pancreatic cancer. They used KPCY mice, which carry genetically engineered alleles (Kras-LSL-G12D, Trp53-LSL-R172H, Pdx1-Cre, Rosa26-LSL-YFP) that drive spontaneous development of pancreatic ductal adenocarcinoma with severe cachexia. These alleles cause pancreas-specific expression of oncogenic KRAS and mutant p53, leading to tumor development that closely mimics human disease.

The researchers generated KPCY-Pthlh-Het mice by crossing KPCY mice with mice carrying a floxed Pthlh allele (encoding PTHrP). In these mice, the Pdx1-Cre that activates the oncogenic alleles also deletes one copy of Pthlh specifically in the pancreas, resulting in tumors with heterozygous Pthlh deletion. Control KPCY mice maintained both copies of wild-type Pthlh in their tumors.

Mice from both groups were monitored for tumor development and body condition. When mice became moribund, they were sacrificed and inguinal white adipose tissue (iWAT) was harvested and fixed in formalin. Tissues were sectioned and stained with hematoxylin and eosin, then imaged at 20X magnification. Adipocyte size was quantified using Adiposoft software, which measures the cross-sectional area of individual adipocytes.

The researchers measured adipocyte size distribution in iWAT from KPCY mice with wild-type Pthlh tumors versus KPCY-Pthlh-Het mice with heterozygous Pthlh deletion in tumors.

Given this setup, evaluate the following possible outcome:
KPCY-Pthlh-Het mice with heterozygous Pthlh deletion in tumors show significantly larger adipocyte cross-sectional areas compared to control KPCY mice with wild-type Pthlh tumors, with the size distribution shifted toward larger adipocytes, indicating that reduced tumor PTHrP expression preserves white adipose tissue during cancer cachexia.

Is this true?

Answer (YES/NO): YES